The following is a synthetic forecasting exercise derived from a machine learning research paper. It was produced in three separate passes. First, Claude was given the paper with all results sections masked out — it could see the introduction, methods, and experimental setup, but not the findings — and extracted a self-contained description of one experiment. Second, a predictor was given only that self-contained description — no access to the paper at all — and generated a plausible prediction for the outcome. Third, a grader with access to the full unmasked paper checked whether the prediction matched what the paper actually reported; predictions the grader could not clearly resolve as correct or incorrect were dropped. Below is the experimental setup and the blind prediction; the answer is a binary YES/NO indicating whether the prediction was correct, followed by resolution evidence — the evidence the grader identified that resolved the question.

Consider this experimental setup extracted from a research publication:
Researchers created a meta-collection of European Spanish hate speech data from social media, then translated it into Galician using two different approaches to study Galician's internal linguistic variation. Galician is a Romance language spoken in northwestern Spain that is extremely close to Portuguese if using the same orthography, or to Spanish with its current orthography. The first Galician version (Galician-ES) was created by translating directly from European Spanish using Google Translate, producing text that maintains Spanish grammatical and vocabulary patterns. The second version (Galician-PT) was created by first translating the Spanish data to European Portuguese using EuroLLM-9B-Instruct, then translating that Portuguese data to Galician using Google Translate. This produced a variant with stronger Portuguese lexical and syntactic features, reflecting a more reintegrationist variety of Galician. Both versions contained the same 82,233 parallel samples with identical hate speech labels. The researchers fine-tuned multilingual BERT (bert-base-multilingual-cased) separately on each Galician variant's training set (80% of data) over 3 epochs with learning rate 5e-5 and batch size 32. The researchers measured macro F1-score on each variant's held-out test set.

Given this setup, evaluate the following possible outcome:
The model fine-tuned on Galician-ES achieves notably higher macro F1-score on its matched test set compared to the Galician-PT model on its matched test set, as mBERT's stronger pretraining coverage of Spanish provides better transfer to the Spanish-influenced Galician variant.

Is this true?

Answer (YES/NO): NO